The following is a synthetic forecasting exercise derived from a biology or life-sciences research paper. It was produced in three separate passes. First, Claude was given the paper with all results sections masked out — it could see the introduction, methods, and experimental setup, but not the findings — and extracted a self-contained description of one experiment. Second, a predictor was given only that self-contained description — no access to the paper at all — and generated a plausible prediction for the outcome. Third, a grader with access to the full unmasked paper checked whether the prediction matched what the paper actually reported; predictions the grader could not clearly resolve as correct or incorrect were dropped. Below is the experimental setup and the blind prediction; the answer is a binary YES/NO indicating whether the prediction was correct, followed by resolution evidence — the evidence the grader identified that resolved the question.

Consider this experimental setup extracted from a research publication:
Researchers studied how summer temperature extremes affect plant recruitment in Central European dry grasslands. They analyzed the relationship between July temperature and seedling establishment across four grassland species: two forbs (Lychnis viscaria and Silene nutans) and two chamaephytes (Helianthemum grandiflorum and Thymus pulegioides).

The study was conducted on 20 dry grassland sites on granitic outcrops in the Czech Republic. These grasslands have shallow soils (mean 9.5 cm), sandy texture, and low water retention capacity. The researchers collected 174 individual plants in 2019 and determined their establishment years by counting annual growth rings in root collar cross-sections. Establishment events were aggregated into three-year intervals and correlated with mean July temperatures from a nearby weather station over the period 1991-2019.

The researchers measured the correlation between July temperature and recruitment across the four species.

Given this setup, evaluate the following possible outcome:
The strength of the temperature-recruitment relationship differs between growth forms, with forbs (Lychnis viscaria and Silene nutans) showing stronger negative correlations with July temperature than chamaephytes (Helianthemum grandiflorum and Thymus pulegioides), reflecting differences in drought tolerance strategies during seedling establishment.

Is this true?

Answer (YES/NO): NO